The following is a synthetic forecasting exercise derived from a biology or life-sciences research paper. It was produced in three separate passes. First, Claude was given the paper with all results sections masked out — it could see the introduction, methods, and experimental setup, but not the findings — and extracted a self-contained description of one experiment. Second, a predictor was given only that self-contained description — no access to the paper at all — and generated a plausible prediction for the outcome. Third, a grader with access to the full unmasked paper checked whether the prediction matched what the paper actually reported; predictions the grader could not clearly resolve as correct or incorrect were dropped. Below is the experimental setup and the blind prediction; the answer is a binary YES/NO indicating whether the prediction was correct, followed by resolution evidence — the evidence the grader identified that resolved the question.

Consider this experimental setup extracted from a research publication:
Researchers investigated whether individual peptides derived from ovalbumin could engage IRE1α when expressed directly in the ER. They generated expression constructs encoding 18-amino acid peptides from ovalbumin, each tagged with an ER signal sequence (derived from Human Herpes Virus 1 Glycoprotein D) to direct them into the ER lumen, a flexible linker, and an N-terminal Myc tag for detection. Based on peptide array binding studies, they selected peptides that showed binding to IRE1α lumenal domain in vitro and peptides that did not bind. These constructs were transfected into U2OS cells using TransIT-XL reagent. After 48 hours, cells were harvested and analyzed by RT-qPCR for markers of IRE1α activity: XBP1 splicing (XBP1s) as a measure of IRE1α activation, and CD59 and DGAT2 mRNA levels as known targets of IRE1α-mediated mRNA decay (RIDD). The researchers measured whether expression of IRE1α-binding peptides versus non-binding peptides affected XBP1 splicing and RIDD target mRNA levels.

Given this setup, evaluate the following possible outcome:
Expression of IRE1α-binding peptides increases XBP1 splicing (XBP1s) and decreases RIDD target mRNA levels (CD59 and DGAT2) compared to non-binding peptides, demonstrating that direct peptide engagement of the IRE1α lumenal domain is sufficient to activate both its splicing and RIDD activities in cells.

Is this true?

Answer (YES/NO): YES